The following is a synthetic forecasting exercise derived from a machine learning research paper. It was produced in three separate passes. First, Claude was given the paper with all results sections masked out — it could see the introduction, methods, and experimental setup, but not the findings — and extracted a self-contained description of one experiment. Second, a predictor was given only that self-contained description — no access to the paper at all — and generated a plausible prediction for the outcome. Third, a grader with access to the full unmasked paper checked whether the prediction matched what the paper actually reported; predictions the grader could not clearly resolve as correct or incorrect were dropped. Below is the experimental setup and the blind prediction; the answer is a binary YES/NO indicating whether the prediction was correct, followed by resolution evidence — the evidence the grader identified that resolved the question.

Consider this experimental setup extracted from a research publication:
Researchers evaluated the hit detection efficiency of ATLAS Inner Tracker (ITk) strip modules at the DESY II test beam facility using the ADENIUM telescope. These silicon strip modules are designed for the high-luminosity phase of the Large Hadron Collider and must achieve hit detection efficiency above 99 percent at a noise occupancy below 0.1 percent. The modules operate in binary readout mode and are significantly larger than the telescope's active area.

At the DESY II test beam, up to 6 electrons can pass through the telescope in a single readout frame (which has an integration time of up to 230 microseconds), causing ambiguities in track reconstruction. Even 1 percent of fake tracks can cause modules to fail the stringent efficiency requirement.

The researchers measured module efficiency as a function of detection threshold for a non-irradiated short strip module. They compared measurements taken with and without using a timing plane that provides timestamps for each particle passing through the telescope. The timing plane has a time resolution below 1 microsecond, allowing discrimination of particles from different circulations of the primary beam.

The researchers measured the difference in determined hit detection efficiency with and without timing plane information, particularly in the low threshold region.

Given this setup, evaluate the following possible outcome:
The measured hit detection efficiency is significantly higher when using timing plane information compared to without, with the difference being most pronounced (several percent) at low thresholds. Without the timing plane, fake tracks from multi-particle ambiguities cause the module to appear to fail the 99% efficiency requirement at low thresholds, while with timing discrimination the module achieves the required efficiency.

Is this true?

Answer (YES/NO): NO